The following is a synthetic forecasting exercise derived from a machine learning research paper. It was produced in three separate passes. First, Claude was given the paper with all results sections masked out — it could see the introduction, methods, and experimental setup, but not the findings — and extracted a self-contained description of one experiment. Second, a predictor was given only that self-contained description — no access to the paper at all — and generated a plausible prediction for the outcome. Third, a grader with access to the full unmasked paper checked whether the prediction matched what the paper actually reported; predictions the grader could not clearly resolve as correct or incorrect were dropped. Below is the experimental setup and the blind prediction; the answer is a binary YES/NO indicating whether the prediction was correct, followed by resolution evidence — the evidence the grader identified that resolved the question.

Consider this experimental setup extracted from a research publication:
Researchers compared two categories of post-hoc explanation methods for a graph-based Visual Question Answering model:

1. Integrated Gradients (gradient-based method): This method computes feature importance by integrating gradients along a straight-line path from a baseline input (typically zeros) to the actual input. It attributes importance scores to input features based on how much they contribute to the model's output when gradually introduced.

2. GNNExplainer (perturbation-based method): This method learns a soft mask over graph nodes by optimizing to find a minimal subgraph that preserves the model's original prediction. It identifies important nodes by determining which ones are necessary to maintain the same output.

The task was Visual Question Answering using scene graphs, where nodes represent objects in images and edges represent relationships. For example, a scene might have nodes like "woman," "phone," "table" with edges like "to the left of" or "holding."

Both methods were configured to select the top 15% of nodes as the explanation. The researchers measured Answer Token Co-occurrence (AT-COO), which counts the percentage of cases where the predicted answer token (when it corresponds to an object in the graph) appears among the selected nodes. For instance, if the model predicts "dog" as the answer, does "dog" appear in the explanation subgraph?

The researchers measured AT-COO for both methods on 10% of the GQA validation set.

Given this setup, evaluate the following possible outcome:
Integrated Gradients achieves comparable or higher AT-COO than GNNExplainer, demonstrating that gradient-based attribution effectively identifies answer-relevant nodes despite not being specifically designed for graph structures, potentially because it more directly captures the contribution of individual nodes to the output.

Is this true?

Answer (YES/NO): NO